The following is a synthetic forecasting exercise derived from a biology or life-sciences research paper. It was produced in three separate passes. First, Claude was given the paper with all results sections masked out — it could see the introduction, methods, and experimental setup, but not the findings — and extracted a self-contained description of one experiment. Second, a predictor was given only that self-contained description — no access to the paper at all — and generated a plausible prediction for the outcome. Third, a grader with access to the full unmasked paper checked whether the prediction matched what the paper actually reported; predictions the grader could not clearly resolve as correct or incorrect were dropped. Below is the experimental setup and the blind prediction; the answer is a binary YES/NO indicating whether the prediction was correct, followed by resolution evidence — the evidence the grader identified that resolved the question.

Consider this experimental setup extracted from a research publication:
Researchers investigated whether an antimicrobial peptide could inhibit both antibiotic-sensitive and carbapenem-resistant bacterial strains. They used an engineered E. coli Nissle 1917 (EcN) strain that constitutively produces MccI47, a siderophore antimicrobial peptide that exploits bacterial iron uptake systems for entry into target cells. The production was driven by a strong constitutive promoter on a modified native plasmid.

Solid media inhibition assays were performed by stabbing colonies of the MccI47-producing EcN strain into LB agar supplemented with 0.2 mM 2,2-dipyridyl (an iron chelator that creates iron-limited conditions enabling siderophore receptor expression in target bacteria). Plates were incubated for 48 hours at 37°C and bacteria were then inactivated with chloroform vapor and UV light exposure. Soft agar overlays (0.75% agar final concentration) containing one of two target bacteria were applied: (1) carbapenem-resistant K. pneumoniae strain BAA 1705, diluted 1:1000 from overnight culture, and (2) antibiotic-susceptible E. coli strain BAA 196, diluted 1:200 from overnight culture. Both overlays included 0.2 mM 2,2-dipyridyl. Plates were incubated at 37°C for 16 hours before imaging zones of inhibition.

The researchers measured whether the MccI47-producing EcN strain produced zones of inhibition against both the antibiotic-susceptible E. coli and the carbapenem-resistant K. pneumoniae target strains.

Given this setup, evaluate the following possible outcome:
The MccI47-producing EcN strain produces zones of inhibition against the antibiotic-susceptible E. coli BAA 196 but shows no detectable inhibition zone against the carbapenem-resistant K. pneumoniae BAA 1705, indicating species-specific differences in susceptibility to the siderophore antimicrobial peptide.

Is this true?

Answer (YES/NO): NO